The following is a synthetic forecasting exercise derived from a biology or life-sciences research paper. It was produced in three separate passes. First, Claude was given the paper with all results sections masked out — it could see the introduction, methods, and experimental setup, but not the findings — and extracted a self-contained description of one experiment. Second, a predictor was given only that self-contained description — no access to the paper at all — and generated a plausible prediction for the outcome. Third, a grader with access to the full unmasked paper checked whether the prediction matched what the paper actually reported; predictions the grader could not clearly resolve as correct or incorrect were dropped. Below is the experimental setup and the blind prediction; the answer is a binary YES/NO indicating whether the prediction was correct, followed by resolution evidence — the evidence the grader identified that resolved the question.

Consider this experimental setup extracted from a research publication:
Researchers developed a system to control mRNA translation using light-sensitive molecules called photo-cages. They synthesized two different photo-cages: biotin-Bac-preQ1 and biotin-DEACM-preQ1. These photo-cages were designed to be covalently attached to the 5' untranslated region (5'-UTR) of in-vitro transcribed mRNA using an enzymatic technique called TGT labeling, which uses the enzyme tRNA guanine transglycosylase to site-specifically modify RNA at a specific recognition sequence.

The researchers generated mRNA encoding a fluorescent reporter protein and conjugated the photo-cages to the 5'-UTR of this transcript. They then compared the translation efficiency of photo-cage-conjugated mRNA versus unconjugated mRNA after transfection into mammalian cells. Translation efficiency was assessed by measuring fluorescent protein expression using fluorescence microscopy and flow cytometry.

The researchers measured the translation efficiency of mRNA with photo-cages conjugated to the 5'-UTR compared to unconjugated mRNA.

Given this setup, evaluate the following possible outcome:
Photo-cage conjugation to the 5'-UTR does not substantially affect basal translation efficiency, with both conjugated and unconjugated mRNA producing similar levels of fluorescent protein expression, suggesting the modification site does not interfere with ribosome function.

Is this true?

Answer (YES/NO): NO